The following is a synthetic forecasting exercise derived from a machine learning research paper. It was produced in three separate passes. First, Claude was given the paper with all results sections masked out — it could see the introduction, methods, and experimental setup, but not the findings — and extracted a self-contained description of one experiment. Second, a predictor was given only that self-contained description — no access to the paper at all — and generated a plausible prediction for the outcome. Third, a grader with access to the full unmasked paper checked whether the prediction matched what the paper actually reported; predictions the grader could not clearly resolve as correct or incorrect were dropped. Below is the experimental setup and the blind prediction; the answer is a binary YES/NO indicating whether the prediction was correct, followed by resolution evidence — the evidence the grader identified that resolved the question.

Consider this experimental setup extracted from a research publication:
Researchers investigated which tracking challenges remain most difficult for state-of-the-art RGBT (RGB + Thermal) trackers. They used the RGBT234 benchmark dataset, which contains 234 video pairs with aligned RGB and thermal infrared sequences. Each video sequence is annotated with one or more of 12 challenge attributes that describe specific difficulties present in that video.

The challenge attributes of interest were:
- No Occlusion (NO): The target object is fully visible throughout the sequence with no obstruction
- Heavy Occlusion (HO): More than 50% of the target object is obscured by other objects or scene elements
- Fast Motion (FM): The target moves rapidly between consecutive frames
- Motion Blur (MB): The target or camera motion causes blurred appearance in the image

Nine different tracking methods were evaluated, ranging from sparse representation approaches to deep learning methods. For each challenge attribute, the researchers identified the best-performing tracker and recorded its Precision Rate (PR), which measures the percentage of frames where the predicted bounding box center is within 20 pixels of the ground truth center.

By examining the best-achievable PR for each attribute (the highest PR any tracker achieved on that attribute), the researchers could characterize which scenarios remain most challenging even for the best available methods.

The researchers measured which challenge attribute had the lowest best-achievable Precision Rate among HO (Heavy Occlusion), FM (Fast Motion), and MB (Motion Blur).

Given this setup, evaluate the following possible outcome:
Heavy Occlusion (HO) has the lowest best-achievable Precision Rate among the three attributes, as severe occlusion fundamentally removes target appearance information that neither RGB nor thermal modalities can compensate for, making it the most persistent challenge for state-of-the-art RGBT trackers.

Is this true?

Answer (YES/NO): NO